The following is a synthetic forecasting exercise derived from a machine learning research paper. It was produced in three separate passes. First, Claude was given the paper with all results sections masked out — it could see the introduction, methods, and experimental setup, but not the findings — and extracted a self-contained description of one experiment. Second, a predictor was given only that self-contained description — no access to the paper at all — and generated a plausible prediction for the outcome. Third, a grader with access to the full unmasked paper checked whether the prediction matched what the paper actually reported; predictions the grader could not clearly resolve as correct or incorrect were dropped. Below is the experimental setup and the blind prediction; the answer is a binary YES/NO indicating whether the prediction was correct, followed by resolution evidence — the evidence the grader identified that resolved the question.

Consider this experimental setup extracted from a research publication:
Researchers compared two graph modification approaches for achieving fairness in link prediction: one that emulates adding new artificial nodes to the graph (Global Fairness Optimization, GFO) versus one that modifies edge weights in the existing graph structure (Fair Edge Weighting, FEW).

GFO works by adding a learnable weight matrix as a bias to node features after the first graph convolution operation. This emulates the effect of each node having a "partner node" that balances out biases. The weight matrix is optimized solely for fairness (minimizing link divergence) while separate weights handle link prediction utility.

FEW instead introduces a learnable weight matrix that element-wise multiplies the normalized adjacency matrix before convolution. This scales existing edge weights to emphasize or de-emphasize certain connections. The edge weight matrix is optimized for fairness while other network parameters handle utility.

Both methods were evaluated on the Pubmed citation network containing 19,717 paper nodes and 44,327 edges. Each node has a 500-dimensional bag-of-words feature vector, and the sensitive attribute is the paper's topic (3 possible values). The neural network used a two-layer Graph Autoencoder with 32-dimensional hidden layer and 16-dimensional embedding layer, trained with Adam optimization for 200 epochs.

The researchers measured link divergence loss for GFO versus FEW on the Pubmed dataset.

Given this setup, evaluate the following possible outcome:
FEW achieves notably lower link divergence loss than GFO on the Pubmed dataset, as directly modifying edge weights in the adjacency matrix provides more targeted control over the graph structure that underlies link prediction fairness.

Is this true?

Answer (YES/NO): NO